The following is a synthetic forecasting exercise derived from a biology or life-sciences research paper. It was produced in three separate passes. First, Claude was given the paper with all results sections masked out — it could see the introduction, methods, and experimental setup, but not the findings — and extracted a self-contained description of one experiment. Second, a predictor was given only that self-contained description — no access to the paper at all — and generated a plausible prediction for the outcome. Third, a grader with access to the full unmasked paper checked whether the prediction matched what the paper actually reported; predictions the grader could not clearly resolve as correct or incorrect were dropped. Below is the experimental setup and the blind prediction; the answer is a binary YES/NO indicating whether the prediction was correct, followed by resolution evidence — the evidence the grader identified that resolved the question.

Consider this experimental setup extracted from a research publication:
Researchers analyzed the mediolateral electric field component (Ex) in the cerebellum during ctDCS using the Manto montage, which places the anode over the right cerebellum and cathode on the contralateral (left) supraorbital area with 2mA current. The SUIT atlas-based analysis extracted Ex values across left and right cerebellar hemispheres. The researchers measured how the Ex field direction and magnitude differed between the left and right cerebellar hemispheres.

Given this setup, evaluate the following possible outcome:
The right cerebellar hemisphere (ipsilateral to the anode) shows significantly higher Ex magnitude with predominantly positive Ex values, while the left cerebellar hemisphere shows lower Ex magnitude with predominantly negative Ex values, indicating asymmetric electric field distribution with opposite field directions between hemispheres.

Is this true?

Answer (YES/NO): NO